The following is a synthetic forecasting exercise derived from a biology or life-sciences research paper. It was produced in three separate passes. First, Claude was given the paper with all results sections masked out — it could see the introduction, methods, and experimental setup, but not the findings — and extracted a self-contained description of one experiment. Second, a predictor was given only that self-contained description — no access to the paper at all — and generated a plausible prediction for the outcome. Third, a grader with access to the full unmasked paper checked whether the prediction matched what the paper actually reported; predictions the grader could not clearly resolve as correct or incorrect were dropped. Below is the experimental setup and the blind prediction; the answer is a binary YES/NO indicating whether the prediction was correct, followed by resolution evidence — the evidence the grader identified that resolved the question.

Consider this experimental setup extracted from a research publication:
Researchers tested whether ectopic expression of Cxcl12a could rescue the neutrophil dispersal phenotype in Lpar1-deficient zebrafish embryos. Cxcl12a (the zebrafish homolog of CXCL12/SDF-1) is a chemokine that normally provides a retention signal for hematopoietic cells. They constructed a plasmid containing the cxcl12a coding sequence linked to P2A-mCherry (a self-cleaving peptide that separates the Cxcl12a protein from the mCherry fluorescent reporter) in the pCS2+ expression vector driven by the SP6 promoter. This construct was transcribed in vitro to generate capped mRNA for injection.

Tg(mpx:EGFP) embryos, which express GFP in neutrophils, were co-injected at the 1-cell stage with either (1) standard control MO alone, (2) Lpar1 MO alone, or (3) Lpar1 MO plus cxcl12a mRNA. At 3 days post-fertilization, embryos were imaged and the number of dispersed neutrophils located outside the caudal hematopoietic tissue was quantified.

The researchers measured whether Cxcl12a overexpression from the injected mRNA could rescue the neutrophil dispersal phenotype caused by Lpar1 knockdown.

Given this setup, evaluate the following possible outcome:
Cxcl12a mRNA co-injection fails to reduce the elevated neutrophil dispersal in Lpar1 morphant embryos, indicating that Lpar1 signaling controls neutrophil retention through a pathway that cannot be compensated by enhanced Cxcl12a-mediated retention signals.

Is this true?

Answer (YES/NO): NO